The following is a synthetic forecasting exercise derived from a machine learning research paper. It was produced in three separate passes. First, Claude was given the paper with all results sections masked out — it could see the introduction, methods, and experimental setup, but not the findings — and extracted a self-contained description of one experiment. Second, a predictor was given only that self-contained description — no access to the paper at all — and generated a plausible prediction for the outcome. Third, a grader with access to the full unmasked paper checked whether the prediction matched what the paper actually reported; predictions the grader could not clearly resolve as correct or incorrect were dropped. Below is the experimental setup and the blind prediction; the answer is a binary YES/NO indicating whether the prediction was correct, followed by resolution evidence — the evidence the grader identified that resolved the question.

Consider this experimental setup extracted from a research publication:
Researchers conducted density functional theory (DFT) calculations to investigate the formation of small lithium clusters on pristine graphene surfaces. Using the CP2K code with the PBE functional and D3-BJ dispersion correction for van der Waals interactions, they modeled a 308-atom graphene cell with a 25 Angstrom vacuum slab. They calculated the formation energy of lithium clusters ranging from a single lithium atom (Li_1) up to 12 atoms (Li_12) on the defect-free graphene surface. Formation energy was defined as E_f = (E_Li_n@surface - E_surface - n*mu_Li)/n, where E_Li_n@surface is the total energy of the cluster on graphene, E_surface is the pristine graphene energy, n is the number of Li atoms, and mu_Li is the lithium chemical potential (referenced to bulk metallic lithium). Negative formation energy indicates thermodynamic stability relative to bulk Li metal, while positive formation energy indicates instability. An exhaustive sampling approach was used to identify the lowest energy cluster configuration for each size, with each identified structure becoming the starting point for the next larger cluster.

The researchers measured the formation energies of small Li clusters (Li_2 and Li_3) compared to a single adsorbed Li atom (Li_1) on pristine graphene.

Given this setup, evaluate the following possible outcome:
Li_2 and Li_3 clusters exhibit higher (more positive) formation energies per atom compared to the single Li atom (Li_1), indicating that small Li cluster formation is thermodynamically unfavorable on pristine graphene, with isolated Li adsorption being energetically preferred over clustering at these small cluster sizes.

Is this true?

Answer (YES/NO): YES